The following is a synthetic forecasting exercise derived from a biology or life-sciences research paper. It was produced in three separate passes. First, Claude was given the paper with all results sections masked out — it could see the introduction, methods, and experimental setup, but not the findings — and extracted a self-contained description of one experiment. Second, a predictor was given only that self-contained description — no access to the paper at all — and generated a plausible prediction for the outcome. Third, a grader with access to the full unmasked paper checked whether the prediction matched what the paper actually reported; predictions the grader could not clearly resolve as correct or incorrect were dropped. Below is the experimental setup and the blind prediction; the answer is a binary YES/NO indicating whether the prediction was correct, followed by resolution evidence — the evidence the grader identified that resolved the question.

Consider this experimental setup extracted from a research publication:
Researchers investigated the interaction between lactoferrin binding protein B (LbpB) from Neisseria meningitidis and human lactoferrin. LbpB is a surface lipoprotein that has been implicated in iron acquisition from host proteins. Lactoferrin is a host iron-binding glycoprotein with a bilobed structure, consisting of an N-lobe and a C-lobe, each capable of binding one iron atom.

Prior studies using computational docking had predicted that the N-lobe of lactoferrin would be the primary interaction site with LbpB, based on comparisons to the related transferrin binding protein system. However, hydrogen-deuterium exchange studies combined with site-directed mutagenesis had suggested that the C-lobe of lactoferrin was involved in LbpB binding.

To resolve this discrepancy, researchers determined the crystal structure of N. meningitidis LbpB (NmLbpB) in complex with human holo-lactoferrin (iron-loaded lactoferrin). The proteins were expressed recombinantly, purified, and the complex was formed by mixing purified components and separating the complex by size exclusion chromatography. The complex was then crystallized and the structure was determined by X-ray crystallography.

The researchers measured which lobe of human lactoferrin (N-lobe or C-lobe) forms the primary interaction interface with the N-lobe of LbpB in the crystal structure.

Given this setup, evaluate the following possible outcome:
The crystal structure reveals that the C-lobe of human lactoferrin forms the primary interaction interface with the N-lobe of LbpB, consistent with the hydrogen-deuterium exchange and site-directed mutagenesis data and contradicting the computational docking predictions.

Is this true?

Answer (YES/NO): YES